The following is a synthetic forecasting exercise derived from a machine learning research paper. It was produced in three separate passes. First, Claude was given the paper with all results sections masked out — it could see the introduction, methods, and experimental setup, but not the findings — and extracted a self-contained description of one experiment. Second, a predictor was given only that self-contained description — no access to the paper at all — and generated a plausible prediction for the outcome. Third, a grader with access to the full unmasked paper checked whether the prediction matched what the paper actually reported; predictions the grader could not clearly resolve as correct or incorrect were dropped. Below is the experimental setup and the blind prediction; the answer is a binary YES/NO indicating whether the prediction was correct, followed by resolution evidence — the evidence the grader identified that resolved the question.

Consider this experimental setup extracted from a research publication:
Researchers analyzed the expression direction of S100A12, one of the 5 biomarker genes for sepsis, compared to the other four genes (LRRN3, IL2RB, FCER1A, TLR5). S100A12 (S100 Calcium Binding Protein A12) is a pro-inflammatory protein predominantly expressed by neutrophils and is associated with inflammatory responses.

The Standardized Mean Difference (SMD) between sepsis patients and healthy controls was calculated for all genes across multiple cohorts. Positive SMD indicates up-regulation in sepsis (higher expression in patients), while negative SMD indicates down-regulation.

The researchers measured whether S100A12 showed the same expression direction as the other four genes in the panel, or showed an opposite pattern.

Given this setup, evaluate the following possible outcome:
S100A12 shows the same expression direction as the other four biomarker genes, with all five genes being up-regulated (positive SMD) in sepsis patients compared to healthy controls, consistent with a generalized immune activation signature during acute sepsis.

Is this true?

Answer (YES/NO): NO